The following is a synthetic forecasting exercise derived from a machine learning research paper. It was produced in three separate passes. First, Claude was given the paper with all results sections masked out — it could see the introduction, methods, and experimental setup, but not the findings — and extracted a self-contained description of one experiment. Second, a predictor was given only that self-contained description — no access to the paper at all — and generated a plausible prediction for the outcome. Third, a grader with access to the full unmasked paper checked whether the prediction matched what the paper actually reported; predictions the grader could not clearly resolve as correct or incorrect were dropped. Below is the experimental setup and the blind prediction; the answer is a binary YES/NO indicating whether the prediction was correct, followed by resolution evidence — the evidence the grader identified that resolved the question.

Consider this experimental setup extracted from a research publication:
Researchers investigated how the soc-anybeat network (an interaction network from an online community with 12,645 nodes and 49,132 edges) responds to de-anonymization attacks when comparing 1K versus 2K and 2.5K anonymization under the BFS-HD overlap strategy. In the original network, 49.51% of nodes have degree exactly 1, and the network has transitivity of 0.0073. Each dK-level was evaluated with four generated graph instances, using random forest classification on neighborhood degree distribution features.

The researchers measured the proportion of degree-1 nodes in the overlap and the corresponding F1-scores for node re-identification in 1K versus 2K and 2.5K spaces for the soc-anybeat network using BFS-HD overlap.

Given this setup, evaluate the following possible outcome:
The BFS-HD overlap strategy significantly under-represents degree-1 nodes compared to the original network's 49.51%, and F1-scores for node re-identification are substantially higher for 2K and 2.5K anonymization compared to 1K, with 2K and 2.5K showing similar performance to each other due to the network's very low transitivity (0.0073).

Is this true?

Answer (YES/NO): NO